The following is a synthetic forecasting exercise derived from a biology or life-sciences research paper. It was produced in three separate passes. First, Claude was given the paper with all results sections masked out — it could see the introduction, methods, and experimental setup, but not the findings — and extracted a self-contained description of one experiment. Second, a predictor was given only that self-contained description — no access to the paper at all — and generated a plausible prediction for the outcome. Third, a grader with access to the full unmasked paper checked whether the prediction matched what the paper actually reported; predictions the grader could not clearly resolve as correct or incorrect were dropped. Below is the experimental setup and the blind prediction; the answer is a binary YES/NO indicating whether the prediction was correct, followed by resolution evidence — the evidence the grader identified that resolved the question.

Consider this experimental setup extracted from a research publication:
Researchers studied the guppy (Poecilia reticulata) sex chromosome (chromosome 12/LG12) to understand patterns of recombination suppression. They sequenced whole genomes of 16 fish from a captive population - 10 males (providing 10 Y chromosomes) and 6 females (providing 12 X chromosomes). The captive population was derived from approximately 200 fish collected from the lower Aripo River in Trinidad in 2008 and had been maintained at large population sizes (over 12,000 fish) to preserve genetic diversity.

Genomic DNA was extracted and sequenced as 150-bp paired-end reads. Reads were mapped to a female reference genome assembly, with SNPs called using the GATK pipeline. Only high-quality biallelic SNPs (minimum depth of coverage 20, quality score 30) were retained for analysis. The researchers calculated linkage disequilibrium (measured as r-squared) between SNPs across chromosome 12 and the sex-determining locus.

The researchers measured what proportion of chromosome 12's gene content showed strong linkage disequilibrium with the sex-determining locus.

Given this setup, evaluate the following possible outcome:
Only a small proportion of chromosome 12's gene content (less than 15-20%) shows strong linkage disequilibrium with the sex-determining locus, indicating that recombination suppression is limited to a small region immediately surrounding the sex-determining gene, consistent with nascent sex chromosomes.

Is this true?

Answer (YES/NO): NO